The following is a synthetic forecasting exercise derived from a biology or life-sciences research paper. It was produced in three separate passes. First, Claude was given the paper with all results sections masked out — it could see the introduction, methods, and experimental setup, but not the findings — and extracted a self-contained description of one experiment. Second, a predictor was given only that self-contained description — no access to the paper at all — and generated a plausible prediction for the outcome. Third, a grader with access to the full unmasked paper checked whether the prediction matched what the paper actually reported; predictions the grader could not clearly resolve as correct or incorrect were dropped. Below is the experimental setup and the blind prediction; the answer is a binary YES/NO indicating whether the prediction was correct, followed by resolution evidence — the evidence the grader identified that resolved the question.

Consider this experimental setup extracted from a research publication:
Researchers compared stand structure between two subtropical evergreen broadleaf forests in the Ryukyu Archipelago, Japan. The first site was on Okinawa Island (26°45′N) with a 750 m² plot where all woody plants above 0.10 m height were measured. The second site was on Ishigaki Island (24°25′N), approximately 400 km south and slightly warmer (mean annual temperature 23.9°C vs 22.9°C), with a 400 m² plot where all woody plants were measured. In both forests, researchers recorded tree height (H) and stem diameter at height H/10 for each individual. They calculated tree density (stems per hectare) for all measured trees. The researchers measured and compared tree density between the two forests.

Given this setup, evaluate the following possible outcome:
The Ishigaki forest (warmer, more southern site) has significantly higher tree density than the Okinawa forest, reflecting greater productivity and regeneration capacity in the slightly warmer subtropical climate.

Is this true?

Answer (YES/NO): YES